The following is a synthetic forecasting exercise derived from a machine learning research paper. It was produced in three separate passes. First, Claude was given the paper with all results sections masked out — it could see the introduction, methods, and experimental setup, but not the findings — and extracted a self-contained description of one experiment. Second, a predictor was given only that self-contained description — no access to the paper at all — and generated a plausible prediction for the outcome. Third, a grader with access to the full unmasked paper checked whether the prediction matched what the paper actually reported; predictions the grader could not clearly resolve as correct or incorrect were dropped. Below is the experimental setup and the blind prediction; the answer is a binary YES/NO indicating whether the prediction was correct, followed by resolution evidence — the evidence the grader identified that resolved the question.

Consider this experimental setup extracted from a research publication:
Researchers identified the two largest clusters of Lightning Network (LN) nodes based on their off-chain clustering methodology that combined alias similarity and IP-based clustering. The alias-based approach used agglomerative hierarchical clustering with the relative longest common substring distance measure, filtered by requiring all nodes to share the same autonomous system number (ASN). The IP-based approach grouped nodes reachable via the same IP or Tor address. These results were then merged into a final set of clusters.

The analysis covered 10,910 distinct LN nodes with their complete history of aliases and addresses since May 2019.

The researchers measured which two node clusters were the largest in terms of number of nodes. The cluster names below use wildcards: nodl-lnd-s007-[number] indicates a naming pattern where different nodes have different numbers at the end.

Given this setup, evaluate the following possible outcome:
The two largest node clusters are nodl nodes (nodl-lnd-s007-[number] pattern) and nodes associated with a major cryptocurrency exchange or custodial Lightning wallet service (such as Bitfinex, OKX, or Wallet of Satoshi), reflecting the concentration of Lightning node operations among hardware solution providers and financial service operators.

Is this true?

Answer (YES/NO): NO